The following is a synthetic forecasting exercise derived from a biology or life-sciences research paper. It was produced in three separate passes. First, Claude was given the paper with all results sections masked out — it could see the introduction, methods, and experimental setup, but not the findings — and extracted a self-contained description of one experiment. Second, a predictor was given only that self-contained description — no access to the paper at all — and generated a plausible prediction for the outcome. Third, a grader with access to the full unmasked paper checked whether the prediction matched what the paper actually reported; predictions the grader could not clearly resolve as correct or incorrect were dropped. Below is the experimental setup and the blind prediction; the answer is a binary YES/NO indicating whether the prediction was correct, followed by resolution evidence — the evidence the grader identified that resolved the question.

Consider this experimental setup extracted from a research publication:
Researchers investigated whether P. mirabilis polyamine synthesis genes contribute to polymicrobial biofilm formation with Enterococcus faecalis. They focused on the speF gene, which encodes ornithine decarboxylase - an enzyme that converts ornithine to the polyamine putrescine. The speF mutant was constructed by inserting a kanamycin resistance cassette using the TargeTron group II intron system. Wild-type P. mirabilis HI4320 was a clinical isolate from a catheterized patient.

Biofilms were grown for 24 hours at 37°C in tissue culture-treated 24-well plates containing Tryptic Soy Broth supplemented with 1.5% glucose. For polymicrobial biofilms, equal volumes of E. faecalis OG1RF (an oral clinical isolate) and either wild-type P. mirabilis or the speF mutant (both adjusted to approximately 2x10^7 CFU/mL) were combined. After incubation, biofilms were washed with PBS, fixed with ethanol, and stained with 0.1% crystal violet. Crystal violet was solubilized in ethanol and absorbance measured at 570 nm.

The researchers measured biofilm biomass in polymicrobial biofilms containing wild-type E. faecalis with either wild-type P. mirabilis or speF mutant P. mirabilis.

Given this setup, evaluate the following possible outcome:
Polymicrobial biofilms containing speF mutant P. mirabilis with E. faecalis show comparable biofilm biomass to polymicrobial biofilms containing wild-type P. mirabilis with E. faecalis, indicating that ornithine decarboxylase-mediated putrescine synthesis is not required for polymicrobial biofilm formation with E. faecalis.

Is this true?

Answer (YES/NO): YES